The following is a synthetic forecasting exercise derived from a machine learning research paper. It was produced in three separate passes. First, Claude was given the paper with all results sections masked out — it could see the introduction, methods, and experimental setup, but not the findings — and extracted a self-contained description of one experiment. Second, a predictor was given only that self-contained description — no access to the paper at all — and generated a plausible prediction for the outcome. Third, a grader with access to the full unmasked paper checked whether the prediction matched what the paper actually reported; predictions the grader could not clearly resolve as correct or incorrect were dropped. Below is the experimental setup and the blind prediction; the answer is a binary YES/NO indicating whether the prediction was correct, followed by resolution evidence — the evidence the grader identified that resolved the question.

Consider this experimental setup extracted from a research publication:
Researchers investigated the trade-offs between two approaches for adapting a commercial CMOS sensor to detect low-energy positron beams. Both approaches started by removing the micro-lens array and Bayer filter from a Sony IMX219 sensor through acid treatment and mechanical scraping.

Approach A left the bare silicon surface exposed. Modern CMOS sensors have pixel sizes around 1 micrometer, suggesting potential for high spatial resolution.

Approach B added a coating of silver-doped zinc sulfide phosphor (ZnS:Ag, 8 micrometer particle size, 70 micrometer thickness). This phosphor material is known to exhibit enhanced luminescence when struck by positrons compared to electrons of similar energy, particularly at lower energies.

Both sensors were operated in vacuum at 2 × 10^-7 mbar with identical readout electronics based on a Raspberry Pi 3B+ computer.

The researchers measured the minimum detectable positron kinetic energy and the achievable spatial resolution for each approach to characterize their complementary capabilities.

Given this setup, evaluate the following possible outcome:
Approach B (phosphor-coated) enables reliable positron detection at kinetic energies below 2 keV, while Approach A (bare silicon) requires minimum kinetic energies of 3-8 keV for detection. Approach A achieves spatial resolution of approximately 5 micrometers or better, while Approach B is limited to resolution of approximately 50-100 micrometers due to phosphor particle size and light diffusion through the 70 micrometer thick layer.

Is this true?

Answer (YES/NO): NO